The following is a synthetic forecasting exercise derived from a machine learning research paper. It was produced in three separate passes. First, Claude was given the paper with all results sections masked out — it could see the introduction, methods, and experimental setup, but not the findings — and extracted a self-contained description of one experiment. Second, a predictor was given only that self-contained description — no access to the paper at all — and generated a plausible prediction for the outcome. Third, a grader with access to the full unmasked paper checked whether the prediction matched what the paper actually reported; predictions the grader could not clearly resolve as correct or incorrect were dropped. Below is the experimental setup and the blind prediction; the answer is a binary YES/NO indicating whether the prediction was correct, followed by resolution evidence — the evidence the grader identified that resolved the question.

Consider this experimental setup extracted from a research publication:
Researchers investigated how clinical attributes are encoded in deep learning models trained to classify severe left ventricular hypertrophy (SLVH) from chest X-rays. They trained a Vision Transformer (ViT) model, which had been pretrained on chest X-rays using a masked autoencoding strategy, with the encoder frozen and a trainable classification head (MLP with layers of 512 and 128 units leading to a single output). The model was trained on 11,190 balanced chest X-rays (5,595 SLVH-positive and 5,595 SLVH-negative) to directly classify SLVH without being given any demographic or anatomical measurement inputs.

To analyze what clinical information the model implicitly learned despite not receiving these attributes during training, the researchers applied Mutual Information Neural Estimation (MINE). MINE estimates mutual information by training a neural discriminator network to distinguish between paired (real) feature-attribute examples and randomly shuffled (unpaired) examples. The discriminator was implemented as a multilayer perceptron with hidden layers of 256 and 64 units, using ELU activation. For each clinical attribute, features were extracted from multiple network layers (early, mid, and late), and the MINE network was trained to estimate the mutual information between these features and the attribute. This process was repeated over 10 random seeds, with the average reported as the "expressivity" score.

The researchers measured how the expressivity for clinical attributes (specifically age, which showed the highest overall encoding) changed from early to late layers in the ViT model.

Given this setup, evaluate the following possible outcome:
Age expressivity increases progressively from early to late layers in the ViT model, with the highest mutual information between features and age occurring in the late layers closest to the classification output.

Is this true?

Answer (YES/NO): YES